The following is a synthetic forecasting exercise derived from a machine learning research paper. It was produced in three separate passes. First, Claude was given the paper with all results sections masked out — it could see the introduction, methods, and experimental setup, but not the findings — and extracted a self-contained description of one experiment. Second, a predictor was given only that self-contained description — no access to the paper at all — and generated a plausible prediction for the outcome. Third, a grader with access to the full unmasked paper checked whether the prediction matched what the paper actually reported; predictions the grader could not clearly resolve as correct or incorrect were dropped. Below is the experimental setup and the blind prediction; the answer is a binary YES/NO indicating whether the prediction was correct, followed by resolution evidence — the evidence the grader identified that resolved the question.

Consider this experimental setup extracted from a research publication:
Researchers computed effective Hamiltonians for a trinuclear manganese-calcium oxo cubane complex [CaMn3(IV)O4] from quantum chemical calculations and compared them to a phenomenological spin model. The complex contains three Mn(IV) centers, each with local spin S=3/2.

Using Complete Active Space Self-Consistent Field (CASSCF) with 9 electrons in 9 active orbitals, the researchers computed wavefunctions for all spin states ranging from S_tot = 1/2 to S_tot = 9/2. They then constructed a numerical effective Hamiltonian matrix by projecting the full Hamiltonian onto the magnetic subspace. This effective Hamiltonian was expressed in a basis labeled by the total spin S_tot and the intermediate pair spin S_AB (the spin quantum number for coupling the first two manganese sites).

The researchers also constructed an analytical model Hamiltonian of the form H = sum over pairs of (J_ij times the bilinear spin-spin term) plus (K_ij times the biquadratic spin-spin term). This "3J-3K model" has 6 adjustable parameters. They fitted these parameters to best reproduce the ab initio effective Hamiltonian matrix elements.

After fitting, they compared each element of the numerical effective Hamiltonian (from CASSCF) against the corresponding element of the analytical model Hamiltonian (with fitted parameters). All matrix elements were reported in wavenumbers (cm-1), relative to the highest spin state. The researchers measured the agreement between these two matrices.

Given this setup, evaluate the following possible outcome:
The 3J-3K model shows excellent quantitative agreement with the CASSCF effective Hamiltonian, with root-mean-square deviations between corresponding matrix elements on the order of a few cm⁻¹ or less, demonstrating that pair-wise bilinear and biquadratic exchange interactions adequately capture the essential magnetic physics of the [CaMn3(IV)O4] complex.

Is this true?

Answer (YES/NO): YES